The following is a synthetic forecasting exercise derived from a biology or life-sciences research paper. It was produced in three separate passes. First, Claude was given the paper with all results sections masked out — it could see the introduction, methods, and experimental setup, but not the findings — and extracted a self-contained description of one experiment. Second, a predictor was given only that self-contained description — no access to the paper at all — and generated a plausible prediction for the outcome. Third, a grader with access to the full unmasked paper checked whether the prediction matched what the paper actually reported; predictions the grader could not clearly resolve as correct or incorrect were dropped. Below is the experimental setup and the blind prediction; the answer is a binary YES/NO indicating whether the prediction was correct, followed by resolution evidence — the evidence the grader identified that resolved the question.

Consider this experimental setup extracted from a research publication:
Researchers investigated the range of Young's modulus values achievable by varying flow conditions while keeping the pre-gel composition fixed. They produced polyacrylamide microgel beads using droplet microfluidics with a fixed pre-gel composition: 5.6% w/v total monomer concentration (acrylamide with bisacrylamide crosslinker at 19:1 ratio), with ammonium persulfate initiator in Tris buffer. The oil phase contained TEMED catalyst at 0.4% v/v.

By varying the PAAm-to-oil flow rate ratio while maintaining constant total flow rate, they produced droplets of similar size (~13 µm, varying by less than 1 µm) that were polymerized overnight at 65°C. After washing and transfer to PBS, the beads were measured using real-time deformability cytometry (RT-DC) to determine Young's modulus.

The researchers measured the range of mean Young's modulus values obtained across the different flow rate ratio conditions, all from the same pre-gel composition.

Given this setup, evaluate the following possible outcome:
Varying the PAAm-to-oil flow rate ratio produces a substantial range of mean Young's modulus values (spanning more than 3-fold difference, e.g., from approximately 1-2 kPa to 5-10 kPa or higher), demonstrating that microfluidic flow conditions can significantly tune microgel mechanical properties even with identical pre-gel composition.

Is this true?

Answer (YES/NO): NO